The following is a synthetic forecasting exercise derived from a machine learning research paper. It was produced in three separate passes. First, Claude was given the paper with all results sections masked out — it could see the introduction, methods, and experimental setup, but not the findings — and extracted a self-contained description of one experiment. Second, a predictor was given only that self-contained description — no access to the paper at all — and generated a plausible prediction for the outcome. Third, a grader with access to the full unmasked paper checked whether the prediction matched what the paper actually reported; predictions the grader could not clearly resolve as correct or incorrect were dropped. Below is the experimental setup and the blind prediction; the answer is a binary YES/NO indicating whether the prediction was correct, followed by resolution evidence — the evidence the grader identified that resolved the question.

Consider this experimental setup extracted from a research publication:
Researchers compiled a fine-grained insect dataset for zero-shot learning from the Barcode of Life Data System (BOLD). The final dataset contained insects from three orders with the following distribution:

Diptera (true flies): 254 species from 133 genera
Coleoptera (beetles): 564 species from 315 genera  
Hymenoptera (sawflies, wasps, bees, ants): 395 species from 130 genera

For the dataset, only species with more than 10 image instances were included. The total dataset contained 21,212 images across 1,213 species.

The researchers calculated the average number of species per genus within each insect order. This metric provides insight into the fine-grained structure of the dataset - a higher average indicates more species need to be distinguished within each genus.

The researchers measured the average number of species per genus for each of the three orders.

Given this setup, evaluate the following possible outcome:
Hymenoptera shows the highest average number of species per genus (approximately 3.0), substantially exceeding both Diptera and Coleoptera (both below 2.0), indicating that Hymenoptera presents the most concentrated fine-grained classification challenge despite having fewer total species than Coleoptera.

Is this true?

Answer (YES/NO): YES